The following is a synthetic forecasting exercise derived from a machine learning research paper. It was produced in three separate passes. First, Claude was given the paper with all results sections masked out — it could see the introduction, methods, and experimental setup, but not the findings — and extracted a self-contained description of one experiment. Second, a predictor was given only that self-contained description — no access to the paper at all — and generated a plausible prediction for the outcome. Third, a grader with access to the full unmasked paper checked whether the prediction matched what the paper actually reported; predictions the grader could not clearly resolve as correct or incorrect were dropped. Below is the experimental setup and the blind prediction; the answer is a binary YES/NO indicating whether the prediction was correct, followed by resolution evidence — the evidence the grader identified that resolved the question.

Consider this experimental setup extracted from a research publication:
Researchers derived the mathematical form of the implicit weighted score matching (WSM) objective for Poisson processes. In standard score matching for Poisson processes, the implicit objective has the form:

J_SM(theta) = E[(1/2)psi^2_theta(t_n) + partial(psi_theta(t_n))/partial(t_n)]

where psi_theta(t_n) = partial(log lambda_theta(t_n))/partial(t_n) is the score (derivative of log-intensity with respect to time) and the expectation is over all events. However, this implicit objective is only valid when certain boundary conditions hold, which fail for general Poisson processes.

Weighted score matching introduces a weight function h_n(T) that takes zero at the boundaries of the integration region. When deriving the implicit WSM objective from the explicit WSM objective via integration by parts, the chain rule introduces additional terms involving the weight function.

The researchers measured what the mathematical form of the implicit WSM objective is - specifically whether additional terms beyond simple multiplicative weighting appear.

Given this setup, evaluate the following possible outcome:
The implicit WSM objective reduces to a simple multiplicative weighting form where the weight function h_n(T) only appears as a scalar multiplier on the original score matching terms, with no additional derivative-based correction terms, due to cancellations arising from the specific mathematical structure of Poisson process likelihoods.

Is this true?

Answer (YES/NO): NO